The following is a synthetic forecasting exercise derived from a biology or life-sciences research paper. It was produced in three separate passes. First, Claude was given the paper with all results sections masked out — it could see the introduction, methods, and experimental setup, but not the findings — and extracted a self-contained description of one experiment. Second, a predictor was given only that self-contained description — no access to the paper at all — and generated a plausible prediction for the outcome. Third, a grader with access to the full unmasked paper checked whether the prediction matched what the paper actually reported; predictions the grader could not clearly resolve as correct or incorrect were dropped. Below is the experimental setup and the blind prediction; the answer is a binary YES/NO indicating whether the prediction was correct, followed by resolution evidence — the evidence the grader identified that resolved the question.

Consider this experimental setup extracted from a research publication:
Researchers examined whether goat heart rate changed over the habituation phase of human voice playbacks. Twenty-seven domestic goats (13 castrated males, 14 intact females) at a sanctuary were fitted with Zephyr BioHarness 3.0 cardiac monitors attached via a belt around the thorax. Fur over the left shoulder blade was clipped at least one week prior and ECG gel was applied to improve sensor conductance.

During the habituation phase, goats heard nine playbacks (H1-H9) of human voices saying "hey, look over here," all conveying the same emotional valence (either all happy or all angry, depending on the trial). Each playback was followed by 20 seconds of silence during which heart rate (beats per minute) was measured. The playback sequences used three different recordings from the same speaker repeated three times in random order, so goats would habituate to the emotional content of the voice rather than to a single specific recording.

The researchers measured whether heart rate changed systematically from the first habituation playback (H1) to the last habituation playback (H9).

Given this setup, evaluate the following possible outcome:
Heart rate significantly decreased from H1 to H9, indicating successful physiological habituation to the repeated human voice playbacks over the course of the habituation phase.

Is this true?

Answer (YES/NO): NO